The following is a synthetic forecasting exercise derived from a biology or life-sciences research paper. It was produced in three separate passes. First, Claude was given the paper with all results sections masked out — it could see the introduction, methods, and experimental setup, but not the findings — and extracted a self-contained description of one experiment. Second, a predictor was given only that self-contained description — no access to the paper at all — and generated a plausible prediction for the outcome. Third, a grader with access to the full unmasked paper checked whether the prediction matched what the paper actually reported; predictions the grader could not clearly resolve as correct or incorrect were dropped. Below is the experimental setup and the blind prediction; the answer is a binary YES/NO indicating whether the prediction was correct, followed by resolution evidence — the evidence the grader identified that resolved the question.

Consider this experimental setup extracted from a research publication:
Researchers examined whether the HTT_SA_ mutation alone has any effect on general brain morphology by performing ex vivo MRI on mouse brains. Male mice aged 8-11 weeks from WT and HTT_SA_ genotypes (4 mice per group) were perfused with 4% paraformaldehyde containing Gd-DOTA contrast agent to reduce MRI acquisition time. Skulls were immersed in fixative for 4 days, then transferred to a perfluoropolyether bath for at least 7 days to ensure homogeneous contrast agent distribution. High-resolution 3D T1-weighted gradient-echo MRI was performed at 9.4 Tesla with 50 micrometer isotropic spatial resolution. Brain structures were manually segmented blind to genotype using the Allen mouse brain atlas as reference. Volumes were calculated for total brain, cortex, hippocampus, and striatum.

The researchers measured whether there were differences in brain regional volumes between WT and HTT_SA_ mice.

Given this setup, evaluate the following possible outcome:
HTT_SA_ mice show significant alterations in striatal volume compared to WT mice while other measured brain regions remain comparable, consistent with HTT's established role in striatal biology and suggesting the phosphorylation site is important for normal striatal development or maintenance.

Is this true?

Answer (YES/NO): NO